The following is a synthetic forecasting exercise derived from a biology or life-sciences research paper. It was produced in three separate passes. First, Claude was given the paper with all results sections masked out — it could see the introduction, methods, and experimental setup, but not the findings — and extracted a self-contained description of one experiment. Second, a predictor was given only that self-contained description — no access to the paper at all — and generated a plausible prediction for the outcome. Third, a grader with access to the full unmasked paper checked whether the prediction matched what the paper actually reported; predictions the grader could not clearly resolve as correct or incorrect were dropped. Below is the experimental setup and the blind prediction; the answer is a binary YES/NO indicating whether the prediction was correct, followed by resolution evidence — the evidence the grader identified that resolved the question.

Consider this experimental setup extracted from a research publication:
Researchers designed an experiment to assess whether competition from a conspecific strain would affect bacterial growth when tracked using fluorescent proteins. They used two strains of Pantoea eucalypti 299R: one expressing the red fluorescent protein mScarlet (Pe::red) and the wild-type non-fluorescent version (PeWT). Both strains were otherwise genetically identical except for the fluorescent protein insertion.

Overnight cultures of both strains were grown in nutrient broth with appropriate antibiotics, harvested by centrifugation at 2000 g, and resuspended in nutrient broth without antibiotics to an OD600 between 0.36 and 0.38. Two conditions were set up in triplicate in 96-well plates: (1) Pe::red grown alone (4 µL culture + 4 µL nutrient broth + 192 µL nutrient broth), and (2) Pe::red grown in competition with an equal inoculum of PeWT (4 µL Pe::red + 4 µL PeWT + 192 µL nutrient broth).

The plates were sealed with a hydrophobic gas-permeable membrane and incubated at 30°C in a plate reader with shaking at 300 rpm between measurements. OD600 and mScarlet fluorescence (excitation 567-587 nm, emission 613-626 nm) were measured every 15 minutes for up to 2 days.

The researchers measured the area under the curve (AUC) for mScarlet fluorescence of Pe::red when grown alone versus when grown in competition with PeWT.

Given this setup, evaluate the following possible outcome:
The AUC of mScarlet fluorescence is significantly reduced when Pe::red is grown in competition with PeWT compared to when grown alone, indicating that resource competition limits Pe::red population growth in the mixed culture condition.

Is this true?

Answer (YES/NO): YES